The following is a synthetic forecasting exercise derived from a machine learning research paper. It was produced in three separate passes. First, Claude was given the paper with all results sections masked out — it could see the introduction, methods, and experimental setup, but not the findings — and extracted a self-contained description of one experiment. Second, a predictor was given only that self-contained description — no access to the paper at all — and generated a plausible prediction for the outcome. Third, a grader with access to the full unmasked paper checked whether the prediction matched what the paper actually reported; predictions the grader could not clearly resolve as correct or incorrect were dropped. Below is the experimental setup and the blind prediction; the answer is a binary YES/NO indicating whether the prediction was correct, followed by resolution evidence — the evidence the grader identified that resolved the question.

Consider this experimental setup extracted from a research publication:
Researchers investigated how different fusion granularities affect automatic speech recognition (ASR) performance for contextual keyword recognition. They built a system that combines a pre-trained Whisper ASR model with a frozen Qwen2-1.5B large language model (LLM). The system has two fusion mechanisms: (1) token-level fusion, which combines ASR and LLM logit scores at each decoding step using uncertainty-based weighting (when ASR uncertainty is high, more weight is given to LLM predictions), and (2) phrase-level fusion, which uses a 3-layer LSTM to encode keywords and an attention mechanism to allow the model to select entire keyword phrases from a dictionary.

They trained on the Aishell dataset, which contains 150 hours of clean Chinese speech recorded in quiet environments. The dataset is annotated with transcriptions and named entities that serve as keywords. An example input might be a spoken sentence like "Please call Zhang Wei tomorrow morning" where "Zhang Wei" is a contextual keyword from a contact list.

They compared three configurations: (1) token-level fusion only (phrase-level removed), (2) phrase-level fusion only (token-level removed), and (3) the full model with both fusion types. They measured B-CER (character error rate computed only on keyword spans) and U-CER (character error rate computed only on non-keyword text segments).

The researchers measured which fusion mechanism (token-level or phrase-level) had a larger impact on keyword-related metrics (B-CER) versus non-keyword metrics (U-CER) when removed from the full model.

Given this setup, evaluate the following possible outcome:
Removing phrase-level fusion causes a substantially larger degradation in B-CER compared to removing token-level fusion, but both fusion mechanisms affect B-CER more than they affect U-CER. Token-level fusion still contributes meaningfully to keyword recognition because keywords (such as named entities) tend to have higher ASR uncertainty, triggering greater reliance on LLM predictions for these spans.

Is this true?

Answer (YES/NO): NO